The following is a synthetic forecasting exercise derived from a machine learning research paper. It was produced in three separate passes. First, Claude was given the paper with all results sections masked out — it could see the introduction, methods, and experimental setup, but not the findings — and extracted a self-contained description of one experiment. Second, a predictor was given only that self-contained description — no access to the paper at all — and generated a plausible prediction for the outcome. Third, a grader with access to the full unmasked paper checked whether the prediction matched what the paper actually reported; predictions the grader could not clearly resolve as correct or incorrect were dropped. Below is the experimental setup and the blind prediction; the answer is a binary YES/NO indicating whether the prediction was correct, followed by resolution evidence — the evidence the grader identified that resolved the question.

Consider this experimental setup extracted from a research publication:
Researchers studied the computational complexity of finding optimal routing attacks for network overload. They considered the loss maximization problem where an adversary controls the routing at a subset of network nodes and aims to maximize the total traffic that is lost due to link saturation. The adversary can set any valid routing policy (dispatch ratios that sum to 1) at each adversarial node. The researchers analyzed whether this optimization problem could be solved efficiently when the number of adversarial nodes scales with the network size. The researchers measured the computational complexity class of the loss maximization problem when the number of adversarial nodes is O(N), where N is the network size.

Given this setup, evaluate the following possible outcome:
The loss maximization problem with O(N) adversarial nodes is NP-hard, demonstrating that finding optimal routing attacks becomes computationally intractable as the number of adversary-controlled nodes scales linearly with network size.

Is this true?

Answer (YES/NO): YES